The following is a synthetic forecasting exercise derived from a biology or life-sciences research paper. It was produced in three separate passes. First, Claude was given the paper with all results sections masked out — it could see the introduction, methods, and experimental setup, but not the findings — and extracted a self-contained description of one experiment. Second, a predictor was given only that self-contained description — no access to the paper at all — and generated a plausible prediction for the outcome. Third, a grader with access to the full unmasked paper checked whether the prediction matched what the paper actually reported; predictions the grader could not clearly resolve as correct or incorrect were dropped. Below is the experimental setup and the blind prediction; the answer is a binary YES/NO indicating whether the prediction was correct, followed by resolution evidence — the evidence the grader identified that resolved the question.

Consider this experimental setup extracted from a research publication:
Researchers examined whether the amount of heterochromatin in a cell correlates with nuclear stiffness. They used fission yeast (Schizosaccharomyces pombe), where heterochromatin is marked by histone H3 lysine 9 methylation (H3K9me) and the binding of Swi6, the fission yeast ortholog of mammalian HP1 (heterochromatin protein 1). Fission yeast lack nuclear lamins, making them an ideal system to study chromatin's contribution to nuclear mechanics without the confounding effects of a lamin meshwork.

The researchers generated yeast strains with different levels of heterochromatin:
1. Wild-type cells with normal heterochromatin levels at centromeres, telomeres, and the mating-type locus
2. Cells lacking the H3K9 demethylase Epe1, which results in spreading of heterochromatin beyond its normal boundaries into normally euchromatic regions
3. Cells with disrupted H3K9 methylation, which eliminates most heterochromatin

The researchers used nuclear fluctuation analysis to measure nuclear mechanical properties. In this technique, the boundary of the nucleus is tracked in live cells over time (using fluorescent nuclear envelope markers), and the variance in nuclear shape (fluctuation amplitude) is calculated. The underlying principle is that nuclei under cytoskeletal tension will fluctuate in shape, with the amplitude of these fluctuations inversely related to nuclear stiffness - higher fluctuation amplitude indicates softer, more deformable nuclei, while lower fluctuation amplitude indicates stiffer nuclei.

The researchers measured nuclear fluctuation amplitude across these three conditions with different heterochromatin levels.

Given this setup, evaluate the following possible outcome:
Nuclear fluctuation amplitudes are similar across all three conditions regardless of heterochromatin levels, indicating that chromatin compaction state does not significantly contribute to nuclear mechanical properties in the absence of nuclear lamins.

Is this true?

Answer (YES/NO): NO